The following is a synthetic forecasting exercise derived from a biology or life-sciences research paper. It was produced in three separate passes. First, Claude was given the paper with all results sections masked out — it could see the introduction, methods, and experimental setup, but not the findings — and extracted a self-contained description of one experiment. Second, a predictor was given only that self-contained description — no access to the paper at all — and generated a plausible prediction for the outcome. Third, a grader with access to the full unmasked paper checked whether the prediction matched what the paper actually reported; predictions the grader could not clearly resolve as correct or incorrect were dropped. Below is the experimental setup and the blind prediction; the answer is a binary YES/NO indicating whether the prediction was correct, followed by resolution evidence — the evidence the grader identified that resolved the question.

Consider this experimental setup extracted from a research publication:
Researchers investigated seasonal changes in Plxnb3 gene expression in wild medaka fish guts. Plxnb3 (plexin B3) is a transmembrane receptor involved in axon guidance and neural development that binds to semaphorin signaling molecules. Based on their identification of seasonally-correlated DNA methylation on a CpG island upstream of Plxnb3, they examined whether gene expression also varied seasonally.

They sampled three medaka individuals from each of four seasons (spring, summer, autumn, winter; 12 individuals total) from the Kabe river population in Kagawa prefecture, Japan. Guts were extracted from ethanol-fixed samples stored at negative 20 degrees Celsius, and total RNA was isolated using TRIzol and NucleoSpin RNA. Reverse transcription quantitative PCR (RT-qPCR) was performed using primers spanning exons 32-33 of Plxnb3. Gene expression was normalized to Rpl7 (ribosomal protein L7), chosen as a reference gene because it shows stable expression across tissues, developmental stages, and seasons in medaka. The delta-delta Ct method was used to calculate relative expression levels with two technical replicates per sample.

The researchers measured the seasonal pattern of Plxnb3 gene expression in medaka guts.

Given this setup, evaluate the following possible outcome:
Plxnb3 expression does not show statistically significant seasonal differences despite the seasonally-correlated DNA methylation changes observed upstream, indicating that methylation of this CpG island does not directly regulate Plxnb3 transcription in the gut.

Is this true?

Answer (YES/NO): NO